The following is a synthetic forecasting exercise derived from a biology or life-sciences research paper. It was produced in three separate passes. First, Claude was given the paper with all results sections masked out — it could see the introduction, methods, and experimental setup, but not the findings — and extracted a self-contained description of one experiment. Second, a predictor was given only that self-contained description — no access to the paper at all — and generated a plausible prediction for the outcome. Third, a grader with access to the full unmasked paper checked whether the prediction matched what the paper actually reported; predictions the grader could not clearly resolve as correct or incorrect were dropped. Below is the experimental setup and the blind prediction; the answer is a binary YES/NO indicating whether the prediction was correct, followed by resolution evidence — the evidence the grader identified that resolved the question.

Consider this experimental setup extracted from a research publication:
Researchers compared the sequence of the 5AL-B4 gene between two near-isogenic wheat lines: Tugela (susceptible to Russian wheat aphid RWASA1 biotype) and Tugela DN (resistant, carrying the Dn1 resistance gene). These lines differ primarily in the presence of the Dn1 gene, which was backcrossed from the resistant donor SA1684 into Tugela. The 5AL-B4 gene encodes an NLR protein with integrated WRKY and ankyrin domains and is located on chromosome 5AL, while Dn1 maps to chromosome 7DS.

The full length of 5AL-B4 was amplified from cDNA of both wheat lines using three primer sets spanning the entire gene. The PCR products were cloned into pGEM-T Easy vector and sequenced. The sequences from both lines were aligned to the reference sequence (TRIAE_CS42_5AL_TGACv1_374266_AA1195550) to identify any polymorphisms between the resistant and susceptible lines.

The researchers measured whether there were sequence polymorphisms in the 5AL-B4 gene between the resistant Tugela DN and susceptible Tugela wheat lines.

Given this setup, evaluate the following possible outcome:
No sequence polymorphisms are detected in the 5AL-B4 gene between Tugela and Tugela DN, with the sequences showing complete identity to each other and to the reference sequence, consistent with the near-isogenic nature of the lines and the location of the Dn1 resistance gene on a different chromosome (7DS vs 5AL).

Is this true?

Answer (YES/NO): YES